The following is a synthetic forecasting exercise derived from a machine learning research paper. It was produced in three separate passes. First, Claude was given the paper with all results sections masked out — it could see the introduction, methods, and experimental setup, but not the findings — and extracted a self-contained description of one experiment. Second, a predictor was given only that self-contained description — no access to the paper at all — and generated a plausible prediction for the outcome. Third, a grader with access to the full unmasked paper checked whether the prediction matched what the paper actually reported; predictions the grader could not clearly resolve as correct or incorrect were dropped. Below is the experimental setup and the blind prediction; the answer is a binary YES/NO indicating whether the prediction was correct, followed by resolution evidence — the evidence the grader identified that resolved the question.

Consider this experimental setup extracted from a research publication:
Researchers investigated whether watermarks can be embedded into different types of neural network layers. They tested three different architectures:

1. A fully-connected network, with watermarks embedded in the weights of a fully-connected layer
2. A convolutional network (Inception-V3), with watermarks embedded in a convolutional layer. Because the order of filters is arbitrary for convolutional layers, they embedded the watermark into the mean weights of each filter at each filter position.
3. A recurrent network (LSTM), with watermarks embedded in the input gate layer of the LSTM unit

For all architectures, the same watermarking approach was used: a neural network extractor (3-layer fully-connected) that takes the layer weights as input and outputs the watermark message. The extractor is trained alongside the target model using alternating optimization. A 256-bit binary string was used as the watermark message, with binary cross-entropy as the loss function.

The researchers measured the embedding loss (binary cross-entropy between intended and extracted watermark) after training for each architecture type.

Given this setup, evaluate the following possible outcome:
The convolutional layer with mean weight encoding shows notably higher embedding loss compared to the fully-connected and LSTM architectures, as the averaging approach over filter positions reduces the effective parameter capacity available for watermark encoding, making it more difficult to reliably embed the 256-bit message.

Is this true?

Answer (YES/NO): NO